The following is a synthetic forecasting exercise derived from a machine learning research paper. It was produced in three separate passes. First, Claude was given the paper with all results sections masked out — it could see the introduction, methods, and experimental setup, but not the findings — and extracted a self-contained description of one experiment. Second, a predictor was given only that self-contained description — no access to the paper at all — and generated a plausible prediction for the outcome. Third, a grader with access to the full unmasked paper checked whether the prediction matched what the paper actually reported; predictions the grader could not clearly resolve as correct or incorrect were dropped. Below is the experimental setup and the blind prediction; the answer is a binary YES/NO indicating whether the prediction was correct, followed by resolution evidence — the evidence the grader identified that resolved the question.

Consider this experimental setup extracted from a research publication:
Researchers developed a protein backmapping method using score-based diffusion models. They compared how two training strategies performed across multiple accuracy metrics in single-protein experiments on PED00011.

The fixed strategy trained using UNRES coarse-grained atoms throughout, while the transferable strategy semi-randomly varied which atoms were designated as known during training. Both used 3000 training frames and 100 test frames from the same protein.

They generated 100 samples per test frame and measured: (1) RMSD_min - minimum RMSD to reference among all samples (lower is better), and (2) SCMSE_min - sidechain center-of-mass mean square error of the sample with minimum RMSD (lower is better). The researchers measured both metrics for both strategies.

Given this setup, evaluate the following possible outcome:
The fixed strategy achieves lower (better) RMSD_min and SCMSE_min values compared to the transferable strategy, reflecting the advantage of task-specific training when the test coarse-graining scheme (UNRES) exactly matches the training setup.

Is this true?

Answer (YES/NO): YES